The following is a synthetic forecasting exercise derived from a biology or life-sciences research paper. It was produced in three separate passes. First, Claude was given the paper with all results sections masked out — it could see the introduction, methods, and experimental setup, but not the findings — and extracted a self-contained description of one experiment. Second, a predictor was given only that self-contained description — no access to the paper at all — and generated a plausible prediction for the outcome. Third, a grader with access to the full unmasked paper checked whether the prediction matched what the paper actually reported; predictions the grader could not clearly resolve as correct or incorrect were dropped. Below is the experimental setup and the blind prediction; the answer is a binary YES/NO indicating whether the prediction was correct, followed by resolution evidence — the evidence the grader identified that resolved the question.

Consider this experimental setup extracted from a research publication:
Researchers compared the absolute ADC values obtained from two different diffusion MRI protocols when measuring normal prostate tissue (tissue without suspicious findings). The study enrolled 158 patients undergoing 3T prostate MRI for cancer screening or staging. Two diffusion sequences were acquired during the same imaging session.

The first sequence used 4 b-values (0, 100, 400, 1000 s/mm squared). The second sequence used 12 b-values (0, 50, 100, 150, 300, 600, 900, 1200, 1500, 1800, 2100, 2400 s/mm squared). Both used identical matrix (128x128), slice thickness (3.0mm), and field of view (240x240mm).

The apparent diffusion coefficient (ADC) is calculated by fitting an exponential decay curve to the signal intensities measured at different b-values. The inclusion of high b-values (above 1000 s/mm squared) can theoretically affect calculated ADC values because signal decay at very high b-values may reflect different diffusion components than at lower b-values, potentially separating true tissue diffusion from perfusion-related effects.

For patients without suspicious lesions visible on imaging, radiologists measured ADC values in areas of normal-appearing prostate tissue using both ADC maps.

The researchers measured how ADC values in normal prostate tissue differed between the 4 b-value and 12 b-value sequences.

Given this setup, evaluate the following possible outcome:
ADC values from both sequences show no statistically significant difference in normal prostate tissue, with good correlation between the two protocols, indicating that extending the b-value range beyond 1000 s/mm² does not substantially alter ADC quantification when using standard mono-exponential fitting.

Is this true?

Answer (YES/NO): NO